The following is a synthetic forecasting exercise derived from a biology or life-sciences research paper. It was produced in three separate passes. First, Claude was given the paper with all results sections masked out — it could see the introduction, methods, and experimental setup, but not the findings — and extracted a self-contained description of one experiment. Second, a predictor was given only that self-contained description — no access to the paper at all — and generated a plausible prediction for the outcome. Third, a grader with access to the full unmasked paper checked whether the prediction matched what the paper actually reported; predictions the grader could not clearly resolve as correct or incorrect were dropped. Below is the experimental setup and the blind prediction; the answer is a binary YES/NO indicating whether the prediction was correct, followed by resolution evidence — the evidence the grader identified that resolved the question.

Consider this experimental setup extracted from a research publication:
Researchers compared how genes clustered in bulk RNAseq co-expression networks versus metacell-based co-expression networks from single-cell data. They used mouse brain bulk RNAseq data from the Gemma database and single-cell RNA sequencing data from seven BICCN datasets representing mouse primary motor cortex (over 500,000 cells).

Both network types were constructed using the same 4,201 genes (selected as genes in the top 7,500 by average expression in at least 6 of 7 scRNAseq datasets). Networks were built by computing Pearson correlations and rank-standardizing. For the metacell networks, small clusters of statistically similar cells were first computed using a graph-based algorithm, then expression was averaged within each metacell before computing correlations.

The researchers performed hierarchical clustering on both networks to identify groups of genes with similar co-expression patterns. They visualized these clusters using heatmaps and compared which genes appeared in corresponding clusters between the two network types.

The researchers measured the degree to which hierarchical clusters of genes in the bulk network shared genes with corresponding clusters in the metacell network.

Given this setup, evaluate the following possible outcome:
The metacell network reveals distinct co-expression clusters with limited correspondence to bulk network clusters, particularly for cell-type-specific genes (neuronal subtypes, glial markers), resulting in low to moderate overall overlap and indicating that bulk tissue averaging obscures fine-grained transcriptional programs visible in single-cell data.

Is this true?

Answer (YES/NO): NO